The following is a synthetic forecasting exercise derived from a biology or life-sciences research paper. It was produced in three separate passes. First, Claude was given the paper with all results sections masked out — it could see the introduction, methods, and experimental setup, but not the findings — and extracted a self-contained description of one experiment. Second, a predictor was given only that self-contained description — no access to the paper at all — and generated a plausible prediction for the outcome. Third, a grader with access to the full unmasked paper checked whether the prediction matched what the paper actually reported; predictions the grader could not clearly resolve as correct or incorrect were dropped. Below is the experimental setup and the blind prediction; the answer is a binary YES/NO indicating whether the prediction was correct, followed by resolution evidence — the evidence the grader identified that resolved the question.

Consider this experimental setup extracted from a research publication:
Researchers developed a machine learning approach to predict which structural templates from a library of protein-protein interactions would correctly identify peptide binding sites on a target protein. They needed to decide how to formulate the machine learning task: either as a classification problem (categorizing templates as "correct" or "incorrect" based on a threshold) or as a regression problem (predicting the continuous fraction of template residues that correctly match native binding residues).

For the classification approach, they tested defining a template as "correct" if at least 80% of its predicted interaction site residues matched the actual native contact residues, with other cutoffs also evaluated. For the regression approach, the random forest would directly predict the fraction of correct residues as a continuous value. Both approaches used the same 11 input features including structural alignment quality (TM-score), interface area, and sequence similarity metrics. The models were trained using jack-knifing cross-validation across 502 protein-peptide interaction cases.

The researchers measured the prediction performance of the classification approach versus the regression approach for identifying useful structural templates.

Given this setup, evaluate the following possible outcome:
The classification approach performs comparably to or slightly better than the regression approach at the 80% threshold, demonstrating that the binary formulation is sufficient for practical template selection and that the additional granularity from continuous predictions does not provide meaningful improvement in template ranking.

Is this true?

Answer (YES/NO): YES